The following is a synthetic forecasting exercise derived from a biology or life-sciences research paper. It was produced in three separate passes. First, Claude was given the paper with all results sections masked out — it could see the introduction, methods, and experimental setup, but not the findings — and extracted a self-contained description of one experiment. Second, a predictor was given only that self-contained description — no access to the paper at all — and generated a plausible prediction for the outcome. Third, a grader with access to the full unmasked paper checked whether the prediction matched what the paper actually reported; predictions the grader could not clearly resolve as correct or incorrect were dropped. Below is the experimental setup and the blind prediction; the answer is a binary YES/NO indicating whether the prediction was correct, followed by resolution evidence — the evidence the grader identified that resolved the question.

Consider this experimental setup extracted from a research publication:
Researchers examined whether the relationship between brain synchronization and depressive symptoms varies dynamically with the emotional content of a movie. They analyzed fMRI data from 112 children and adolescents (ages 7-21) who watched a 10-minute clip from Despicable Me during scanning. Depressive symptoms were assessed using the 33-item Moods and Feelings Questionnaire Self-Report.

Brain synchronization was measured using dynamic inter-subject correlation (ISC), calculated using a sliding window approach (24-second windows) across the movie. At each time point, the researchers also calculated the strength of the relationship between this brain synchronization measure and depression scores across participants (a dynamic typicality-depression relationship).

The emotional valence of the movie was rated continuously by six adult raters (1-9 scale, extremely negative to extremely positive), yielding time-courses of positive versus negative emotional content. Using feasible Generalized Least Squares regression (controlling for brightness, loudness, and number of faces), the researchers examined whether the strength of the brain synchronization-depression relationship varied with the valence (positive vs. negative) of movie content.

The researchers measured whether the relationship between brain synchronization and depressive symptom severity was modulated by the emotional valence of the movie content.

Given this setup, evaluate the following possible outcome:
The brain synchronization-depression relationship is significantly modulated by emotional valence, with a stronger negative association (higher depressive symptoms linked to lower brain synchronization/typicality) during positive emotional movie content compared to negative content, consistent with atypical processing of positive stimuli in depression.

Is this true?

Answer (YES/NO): YES